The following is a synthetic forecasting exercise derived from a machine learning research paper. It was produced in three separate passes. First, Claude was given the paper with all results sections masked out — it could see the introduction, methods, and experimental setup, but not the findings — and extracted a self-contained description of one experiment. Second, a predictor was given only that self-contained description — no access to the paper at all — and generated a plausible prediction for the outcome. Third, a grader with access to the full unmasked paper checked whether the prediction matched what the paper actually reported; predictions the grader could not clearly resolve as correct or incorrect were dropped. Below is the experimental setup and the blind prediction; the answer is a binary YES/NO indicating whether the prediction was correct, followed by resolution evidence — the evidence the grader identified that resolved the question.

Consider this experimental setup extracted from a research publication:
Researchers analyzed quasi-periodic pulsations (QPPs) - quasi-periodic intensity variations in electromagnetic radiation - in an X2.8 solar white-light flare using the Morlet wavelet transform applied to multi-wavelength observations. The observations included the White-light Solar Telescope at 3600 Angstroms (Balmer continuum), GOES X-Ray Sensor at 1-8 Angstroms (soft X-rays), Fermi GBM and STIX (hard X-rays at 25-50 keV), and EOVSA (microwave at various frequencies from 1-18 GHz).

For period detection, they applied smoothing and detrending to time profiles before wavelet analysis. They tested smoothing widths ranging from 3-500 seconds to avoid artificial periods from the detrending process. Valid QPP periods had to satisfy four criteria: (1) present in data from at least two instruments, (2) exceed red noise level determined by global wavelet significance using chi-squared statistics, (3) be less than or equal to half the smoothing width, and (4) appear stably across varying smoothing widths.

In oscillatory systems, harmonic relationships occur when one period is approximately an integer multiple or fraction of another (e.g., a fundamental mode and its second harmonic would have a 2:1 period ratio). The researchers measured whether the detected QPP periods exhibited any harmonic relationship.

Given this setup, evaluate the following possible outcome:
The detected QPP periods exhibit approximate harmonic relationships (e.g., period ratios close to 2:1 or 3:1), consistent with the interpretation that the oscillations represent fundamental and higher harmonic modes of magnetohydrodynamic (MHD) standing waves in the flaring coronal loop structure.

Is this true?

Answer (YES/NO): YES